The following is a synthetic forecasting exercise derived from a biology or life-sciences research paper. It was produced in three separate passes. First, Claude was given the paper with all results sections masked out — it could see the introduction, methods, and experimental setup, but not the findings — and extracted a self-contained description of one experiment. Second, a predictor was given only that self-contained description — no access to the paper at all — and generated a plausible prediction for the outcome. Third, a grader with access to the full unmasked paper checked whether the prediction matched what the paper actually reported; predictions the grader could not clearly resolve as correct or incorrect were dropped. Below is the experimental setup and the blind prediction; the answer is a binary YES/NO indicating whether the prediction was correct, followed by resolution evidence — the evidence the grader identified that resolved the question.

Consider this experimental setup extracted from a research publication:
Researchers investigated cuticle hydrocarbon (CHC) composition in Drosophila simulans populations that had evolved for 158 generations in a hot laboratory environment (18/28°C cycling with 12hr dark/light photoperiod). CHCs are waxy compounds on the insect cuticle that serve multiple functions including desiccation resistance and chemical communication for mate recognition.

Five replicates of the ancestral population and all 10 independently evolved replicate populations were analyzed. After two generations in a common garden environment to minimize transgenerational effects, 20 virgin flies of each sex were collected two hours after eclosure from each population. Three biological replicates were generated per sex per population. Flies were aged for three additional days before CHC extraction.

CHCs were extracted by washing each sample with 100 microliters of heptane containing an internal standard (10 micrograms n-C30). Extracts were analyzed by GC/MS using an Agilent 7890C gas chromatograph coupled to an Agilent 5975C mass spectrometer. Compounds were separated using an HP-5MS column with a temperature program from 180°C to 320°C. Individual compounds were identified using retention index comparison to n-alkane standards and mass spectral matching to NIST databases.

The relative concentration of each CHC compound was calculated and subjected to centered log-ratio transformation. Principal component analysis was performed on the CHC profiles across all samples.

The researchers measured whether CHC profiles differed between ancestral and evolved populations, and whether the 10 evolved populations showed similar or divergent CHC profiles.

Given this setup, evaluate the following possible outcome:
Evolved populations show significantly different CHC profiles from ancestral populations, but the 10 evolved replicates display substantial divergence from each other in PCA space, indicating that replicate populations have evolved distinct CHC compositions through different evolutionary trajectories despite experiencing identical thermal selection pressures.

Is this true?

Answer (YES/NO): NO